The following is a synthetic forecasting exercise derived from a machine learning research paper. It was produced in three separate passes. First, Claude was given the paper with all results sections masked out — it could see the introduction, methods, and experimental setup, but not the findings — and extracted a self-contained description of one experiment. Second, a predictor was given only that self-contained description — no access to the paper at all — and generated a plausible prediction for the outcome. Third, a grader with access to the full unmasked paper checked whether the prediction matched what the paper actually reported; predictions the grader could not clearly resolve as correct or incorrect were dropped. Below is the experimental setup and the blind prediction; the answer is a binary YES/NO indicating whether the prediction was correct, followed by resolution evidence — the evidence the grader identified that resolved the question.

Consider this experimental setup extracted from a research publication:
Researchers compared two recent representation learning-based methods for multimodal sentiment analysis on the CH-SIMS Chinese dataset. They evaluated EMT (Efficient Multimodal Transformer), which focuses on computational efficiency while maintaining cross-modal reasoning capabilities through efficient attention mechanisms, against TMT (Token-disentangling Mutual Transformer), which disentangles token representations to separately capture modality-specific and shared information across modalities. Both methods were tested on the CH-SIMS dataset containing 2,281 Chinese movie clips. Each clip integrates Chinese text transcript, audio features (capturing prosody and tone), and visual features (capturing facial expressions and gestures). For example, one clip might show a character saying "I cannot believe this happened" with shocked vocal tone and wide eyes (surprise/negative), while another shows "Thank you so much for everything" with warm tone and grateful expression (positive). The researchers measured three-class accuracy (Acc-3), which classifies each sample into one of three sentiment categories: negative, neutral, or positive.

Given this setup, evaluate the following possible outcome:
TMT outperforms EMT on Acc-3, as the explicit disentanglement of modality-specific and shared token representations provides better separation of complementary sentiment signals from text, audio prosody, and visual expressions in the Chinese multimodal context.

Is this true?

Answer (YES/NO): YES